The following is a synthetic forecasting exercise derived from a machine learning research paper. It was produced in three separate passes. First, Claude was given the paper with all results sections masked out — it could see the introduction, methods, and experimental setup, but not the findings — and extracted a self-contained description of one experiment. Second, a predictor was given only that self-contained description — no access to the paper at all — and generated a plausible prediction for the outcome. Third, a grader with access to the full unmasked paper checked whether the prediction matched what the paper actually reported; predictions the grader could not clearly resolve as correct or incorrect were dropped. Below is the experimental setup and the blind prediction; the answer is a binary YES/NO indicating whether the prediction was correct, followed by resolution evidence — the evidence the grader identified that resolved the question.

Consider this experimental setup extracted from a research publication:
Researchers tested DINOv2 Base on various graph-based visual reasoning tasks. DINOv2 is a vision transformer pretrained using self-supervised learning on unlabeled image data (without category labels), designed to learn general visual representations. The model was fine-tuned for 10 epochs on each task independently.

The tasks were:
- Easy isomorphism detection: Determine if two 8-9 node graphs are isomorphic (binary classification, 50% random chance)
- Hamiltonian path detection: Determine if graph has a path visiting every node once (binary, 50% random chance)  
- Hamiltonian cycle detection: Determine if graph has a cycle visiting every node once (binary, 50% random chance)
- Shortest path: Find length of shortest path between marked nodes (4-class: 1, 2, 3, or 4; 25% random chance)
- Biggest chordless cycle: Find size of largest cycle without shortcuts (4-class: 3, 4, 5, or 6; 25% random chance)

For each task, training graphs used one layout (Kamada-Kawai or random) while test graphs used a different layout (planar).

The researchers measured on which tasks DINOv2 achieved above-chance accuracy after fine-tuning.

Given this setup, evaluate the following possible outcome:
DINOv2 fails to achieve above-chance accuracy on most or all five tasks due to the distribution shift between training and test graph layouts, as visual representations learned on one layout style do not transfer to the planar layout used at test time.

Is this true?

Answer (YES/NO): NO